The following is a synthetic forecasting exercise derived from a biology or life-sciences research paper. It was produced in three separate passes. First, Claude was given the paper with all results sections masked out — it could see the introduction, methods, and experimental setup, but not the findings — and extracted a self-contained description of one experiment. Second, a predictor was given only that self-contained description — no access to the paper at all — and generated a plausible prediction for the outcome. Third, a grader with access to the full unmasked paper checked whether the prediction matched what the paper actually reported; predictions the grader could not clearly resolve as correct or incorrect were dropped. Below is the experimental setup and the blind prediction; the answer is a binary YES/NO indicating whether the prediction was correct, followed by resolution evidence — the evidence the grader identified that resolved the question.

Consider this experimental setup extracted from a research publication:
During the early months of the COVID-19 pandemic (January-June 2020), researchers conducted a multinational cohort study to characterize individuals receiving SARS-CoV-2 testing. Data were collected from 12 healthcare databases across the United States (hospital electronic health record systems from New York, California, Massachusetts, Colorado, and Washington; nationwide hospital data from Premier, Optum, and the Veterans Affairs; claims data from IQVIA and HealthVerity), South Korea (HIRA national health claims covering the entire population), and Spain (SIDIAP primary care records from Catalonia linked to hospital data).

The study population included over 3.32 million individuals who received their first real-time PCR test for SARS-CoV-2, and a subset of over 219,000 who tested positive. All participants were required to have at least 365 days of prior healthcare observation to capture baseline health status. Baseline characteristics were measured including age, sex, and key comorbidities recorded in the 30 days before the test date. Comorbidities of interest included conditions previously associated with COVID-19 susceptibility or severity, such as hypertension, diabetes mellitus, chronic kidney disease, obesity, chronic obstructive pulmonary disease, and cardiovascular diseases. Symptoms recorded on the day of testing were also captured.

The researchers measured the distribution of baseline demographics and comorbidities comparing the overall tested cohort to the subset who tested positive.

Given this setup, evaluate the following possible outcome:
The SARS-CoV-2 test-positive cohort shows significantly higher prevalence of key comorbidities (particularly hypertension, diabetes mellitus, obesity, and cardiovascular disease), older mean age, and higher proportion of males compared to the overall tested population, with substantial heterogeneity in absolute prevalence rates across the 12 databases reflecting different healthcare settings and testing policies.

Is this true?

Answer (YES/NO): NO